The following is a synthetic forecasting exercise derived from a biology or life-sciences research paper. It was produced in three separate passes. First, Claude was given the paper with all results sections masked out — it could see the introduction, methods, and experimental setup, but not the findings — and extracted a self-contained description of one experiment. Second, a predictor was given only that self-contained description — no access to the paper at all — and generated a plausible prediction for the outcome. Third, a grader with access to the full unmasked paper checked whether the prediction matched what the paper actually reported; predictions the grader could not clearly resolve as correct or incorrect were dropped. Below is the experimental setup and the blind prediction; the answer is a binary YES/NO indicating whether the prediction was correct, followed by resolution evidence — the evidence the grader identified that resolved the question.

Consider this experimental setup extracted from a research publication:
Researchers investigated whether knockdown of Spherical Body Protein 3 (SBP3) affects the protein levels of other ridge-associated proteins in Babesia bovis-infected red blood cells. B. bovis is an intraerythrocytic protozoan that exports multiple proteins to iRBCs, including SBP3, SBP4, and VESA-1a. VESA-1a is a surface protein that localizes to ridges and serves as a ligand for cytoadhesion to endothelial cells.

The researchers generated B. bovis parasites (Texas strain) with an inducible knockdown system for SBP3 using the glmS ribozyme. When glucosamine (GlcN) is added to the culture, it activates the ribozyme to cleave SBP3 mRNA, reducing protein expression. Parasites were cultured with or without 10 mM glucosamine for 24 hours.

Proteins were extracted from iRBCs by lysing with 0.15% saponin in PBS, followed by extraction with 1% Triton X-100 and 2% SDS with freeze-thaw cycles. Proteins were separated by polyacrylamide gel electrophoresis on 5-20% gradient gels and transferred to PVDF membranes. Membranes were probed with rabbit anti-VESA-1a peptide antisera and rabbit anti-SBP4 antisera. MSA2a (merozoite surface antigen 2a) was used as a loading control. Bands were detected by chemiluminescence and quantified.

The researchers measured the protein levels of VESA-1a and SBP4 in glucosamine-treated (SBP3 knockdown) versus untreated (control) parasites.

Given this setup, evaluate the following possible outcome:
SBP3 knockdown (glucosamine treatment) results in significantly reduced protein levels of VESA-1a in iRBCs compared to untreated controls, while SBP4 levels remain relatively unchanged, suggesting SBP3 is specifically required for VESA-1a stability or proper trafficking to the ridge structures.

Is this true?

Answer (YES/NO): NO